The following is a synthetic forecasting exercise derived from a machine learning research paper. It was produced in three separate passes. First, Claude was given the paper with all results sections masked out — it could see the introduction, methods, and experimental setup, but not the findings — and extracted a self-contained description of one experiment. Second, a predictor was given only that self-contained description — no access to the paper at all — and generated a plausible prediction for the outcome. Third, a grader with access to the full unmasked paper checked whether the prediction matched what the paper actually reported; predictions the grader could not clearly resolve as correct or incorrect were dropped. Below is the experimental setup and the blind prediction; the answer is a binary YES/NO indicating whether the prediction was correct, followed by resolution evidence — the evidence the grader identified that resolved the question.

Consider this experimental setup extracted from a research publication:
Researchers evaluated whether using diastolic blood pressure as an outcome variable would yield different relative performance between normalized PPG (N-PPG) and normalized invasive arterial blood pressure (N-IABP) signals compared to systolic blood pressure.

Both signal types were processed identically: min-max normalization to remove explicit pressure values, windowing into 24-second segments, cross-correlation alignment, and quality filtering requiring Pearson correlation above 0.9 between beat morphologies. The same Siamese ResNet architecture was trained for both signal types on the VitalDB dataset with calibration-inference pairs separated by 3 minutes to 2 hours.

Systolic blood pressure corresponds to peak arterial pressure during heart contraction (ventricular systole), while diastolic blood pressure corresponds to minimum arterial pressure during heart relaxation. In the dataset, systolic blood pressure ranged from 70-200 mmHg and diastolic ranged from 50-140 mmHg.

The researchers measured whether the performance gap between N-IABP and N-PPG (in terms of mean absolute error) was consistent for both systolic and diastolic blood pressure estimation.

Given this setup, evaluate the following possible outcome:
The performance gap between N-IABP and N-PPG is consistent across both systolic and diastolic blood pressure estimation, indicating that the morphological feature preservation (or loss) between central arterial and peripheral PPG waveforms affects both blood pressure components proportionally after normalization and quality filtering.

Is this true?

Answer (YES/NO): NO